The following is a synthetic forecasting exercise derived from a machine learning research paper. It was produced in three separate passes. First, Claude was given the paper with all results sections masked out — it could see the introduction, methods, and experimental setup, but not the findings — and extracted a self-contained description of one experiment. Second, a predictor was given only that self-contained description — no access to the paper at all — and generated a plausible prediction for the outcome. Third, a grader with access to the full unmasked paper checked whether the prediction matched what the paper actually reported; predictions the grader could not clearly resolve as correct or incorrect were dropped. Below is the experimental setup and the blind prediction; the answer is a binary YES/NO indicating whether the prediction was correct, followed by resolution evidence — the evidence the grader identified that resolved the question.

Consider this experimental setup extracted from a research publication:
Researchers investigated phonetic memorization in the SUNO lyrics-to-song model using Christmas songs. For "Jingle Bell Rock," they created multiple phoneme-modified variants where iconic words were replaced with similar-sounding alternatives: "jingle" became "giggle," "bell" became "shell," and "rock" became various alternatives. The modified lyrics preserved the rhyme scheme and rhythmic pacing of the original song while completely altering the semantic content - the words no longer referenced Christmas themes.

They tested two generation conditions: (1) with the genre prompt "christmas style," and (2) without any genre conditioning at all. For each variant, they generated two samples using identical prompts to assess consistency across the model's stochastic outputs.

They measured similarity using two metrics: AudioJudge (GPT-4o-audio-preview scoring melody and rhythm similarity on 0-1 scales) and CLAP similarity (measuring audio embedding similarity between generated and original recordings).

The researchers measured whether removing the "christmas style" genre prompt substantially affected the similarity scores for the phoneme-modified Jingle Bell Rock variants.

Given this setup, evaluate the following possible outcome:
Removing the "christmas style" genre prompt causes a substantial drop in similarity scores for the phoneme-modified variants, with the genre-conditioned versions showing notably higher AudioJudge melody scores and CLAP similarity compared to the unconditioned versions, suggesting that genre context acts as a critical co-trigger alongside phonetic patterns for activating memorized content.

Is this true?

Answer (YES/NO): NO